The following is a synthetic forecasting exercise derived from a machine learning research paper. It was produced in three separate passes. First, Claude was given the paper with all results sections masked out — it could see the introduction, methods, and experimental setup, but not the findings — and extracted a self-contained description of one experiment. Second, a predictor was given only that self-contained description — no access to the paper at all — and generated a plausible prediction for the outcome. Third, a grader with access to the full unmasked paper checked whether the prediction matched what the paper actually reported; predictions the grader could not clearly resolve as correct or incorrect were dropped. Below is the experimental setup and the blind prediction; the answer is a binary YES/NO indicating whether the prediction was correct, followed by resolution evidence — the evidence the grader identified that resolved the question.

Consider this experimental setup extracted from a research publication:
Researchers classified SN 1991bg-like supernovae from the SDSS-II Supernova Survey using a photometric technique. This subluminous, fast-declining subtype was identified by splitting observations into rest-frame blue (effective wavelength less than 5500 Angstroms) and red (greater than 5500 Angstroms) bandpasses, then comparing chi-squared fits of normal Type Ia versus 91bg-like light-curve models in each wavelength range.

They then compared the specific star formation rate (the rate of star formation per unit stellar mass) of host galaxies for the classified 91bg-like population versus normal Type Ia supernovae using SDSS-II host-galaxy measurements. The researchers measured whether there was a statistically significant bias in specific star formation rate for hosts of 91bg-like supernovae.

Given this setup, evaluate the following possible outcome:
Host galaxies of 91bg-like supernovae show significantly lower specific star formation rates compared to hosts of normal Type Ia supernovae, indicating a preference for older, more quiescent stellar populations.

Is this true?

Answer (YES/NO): NO